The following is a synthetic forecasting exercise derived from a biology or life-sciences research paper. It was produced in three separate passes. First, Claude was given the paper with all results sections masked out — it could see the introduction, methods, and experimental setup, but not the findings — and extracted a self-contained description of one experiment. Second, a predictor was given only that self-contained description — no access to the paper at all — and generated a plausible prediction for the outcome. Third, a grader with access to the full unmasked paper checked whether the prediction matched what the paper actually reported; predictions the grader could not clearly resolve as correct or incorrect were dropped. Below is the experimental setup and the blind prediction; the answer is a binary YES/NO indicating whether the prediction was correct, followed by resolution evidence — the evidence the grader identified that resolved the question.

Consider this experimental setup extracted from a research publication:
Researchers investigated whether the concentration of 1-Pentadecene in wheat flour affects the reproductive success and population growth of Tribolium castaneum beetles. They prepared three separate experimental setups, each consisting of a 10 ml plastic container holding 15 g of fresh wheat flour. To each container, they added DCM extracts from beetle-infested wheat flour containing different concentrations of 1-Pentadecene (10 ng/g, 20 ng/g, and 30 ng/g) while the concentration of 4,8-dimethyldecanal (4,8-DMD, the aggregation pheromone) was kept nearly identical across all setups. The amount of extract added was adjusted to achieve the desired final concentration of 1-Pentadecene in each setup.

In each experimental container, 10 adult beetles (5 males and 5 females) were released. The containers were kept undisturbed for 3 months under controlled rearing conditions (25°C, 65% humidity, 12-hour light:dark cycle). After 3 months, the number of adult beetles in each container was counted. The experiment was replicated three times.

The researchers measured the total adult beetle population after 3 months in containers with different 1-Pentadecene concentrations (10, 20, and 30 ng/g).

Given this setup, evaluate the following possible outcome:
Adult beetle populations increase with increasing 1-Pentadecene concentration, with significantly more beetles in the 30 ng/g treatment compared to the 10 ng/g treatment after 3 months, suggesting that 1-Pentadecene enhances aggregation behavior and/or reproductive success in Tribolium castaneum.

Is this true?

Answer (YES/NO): NO